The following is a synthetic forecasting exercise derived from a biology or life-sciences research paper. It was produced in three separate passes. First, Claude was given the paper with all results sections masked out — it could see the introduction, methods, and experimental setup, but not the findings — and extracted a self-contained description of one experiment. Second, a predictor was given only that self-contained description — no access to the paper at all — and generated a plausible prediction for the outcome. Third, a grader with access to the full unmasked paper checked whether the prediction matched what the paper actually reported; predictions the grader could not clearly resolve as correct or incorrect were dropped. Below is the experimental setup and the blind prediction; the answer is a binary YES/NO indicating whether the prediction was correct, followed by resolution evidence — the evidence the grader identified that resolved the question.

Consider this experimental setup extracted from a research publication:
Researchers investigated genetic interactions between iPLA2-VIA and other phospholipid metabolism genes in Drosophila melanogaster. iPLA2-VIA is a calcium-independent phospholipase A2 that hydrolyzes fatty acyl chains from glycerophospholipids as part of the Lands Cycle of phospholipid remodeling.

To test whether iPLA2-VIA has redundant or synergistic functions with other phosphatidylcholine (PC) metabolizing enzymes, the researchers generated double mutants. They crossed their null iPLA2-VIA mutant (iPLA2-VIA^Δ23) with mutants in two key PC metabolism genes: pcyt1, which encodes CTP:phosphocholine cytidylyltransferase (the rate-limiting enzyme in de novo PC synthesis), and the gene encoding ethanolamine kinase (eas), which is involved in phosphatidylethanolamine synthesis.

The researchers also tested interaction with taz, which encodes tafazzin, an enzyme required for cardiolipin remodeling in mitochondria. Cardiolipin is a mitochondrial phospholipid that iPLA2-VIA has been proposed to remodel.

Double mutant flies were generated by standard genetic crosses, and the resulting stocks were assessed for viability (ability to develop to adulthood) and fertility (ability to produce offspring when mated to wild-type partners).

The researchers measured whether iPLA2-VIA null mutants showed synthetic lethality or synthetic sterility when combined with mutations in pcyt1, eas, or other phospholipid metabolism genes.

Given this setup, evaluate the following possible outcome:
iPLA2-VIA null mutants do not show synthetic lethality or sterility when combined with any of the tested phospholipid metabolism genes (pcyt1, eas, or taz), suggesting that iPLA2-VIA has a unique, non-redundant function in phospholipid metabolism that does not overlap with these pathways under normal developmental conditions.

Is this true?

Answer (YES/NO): NO